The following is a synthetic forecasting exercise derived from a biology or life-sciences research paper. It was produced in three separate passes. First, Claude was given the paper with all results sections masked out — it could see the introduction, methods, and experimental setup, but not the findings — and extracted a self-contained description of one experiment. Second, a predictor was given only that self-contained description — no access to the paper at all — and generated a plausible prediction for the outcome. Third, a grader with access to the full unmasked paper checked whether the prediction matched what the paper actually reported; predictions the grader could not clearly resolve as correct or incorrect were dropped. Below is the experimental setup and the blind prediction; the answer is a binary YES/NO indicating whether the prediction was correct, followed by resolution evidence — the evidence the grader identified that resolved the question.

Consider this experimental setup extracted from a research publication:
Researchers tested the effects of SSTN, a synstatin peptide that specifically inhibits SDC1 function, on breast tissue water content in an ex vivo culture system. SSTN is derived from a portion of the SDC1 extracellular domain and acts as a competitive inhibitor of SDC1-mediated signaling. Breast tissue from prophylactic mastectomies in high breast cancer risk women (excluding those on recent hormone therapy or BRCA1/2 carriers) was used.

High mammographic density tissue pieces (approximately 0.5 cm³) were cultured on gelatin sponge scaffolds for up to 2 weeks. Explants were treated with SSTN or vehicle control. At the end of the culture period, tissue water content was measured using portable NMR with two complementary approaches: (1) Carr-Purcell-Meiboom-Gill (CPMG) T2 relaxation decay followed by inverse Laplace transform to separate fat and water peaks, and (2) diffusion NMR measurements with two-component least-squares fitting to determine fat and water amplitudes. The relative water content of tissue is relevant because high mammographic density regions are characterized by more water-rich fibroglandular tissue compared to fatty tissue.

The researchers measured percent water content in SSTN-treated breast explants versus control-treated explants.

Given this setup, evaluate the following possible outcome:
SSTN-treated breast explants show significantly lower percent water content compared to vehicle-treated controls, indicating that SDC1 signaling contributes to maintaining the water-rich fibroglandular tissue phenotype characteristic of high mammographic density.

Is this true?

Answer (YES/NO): YES